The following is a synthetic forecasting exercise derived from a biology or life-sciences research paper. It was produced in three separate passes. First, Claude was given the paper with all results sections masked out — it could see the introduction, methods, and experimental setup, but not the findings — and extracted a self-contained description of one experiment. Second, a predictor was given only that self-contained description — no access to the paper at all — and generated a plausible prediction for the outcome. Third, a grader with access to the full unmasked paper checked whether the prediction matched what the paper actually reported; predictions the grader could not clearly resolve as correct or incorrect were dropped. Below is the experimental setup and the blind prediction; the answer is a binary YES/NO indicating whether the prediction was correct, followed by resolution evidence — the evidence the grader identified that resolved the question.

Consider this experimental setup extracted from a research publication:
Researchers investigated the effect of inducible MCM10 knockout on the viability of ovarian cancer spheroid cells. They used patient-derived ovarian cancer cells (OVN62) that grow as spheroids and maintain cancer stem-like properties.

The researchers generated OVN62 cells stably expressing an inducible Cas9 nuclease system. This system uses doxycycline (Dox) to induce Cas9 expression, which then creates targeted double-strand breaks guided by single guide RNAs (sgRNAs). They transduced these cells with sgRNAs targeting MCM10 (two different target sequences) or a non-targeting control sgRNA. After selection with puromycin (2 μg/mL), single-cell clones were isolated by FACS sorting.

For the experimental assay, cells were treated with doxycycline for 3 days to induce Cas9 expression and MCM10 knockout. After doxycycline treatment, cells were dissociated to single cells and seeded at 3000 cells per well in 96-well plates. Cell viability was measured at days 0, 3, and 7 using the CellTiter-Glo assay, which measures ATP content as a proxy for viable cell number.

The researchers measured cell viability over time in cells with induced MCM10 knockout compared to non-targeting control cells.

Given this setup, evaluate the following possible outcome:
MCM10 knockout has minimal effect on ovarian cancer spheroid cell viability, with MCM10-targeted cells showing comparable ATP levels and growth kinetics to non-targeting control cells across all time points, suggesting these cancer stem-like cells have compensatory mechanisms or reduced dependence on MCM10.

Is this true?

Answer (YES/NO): NO